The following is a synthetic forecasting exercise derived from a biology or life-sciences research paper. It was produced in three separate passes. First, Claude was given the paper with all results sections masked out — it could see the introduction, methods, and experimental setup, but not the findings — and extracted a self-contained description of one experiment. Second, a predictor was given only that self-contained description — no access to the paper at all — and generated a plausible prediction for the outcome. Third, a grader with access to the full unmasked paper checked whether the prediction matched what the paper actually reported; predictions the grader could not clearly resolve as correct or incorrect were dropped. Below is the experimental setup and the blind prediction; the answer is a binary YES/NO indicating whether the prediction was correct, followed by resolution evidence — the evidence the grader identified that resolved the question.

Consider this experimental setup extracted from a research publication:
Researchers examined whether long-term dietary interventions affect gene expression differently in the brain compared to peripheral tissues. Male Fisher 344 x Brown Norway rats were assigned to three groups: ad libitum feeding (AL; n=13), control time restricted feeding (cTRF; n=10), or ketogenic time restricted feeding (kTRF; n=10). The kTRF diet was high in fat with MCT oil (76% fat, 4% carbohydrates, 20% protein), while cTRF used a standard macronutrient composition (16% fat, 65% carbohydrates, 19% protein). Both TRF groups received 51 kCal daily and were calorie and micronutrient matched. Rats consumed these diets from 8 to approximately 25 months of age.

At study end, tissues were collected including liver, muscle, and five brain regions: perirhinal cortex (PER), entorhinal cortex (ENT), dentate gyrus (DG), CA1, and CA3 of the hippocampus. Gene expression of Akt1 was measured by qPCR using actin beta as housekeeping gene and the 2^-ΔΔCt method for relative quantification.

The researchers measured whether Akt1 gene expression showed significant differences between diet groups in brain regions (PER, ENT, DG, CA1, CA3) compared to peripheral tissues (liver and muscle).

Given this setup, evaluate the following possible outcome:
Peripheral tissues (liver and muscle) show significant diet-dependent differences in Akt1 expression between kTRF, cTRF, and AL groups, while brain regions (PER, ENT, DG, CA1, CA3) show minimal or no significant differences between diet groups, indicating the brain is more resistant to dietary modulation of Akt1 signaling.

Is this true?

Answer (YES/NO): YES